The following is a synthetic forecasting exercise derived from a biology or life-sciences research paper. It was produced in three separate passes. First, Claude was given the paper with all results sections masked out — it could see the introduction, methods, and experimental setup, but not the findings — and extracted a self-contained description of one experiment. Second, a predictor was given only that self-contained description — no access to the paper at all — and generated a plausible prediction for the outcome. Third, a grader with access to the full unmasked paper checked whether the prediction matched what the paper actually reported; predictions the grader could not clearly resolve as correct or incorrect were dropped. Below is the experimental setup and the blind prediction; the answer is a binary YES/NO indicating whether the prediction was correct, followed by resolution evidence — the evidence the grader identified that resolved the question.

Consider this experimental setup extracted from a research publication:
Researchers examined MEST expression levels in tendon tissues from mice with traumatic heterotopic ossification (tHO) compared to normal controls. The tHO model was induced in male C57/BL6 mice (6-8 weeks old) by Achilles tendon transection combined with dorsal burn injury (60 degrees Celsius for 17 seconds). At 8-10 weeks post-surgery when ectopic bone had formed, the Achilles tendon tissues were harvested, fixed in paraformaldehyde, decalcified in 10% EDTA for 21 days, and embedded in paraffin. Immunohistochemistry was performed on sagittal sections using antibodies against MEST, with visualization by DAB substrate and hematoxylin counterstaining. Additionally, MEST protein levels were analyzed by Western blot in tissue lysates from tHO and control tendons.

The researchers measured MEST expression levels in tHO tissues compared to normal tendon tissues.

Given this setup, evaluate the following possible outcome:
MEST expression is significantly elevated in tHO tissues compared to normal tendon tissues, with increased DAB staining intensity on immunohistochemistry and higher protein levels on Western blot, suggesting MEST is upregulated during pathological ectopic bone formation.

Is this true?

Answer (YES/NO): YES